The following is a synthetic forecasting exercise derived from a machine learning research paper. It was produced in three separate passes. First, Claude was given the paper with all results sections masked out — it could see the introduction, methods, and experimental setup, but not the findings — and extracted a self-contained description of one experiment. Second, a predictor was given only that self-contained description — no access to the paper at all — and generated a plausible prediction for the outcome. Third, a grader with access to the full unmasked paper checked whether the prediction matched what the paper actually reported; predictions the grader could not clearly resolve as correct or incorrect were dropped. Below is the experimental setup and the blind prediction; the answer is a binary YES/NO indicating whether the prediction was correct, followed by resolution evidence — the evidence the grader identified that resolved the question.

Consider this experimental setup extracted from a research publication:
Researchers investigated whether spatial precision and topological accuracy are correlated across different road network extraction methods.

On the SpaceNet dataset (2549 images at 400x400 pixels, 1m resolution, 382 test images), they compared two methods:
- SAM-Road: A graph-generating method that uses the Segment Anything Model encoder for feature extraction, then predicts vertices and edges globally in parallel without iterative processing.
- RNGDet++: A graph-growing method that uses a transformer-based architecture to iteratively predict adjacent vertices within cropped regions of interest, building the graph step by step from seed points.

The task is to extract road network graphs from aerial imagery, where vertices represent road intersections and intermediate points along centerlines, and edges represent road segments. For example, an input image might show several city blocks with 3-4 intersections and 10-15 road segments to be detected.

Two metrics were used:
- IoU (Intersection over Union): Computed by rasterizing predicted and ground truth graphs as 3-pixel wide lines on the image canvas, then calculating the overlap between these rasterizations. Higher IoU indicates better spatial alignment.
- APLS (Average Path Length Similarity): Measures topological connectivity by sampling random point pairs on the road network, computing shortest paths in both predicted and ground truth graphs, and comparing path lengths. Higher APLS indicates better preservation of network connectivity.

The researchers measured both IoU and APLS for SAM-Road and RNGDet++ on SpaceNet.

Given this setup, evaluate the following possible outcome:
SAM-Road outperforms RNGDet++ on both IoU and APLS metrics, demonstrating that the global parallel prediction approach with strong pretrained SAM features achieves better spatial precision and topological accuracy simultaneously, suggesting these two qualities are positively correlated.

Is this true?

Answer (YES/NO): YES